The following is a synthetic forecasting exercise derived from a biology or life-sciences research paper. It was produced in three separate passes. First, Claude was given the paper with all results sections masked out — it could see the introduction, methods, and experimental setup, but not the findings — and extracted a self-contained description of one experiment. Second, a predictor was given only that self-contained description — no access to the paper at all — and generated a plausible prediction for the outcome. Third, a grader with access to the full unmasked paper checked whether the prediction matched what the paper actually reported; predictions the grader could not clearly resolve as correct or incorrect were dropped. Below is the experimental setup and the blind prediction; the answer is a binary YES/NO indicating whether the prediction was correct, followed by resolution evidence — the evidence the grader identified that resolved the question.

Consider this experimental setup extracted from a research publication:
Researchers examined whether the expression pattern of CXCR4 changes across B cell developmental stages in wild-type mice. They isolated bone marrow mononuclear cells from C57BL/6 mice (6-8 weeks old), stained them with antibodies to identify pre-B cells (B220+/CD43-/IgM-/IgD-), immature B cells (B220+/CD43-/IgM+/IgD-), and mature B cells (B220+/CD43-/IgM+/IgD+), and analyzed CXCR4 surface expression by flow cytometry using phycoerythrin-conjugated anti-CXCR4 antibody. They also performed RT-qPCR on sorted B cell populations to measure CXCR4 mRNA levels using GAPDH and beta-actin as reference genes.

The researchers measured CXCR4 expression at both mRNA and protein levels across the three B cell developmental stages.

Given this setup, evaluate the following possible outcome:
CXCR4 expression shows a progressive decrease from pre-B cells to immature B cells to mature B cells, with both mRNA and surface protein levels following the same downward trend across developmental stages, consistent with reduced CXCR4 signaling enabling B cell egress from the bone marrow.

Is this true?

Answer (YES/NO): NO